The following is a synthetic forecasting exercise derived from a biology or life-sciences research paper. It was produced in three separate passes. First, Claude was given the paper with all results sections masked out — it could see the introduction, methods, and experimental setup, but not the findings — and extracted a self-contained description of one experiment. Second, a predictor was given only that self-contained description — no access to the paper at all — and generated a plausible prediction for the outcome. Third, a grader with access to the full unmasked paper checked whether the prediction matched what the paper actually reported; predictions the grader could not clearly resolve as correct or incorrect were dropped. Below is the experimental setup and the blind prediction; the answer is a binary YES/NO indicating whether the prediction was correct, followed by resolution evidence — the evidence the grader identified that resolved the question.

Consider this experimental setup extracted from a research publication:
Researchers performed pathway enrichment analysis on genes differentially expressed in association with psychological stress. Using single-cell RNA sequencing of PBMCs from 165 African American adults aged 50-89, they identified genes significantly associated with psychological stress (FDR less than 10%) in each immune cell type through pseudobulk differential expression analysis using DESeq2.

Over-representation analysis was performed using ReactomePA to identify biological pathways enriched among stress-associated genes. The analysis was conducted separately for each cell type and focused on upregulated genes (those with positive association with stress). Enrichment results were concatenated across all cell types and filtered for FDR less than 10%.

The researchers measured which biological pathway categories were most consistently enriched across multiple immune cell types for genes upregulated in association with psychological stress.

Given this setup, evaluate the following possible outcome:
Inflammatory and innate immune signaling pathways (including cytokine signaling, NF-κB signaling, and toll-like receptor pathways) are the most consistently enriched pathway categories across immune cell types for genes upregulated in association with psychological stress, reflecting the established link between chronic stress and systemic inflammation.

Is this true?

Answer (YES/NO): NO